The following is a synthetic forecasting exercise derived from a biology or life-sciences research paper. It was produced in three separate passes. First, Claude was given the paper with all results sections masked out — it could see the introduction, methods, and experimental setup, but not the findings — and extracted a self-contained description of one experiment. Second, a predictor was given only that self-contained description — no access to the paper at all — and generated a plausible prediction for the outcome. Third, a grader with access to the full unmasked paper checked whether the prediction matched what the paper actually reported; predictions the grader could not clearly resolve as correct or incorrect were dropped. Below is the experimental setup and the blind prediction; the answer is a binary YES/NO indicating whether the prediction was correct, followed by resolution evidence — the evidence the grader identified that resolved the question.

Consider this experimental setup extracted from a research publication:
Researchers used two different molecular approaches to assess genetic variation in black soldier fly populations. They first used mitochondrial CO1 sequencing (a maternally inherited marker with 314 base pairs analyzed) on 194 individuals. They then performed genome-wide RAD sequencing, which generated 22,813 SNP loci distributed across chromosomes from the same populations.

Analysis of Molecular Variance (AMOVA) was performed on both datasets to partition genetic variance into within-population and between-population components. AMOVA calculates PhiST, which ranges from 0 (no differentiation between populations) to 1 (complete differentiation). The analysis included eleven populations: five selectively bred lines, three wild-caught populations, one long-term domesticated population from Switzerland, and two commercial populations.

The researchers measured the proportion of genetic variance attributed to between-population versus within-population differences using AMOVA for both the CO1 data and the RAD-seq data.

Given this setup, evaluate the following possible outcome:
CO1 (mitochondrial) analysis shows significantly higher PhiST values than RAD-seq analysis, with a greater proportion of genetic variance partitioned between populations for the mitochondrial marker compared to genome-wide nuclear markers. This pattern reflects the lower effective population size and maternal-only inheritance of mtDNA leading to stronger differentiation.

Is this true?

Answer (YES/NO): YES